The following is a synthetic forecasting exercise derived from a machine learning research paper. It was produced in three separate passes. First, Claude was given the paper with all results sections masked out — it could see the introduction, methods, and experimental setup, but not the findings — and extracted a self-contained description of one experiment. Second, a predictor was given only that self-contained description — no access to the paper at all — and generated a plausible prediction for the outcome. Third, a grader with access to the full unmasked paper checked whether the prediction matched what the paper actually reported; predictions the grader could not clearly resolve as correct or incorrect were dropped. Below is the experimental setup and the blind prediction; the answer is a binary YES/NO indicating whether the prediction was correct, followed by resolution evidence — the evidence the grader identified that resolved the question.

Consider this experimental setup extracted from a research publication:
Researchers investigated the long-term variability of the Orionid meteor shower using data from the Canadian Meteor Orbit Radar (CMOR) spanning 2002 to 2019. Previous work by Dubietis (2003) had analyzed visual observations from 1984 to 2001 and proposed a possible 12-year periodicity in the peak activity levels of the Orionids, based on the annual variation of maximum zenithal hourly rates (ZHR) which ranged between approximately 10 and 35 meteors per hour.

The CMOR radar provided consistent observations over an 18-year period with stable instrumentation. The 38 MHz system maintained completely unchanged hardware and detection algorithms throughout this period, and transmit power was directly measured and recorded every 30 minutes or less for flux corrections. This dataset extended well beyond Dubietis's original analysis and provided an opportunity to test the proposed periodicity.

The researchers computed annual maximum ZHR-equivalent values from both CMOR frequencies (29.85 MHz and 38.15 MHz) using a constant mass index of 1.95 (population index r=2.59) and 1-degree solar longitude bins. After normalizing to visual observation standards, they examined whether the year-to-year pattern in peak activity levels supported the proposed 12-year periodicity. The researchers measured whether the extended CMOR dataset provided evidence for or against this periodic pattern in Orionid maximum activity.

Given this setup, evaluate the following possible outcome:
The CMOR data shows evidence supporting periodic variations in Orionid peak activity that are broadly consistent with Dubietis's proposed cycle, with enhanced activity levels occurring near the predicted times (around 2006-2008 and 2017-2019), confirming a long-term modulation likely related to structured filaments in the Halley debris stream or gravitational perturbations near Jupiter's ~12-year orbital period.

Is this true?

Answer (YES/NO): NO